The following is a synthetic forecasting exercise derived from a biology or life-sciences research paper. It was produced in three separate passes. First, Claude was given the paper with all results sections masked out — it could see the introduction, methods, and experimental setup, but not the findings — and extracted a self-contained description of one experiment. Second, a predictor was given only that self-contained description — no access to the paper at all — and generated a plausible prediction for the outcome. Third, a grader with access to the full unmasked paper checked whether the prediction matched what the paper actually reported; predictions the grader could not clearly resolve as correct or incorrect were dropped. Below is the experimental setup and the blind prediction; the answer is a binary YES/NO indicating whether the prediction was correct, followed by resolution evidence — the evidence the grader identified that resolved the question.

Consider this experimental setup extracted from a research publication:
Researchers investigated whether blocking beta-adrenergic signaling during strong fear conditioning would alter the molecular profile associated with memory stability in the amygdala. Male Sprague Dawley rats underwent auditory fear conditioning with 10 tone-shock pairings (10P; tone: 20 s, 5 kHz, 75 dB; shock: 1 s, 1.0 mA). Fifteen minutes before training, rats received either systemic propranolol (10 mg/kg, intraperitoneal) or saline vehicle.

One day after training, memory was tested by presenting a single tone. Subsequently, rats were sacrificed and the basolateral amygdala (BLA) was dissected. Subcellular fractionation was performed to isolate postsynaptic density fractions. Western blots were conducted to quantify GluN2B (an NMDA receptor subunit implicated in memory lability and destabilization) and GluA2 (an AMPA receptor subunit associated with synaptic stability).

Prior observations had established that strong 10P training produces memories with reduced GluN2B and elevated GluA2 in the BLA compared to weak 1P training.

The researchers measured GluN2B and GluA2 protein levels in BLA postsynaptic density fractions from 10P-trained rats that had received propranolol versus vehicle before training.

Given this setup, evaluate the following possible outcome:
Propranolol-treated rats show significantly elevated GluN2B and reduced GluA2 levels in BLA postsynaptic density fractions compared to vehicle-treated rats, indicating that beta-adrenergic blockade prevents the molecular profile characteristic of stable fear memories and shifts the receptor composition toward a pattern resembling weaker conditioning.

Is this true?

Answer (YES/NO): YES